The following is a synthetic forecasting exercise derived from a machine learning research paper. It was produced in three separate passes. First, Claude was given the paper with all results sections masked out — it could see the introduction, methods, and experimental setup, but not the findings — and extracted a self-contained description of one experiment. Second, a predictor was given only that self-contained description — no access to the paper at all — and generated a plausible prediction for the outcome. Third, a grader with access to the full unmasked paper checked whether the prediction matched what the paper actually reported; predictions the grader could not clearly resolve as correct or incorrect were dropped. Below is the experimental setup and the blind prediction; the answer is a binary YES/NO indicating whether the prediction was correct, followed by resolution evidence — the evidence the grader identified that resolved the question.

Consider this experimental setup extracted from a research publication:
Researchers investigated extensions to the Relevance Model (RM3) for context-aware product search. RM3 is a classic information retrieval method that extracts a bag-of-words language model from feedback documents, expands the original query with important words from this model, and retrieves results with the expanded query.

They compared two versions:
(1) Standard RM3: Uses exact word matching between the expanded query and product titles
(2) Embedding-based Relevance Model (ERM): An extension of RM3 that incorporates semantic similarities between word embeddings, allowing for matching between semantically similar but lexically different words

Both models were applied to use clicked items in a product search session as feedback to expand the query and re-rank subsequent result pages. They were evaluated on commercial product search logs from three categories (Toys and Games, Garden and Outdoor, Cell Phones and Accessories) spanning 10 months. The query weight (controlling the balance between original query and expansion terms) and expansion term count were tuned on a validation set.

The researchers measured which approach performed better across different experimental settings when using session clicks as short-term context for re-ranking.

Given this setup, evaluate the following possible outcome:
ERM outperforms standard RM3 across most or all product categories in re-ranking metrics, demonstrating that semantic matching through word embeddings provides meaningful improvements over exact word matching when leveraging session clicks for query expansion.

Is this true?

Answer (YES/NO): NO